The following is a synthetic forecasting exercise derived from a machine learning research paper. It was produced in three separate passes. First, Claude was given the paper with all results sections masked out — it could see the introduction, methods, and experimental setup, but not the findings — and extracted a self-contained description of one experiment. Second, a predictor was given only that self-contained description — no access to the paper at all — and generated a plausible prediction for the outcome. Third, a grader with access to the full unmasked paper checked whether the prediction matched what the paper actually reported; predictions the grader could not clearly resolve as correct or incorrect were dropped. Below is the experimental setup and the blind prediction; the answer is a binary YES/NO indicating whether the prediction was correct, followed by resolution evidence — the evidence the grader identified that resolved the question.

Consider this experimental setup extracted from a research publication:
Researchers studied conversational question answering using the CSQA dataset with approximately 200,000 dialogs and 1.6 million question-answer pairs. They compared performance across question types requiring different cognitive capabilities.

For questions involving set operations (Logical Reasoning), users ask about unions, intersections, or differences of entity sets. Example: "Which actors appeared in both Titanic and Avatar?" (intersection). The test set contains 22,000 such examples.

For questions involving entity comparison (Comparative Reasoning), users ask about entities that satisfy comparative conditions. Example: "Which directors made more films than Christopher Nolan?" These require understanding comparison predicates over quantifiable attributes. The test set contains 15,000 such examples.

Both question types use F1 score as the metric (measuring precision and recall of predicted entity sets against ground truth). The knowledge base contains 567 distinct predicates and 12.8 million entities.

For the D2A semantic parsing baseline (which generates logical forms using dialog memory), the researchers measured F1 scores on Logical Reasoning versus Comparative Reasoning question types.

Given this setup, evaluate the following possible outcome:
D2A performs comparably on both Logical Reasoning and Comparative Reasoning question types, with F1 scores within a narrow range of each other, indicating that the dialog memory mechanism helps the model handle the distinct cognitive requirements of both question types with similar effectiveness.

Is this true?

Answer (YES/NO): NO